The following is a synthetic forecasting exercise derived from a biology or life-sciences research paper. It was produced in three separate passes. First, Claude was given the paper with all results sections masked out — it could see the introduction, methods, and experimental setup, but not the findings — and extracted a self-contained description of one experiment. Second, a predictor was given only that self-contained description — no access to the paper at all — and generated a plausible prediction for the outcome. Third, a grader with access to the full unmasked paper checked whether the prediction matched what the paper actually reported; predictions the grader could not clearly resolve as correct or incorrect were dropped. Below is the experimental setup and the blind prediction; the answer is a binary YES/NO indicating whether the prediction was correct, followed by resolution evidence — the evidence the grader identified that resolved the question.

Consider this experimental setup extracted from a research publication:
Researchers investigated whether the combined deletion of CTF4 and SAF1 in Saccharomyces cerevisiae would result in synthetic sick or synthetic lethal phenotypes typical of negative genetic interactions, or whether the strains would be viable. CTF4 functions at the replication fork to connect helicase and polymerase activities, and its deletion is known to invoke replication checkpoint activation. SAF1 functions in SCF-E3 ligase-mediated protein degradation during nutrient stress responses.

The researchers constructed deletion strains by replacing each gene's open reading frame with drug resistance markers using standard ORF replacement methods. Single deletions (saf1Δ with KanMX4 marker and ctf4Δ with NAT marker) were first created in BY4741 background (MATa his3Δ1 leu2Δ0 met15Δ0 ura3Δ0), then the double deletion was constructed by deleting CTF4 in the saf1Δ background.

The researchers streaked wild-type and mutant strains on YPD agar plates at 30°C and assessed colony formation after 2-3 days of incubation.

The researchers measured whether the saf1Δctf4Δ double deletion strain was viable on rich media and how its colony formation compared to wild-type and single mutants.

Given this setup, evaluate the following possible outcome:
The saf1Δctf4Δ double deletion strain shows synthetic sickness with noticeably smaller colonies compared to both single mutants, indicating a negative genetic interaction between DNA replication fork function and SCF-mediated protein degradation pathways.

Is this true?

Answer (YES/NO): NO